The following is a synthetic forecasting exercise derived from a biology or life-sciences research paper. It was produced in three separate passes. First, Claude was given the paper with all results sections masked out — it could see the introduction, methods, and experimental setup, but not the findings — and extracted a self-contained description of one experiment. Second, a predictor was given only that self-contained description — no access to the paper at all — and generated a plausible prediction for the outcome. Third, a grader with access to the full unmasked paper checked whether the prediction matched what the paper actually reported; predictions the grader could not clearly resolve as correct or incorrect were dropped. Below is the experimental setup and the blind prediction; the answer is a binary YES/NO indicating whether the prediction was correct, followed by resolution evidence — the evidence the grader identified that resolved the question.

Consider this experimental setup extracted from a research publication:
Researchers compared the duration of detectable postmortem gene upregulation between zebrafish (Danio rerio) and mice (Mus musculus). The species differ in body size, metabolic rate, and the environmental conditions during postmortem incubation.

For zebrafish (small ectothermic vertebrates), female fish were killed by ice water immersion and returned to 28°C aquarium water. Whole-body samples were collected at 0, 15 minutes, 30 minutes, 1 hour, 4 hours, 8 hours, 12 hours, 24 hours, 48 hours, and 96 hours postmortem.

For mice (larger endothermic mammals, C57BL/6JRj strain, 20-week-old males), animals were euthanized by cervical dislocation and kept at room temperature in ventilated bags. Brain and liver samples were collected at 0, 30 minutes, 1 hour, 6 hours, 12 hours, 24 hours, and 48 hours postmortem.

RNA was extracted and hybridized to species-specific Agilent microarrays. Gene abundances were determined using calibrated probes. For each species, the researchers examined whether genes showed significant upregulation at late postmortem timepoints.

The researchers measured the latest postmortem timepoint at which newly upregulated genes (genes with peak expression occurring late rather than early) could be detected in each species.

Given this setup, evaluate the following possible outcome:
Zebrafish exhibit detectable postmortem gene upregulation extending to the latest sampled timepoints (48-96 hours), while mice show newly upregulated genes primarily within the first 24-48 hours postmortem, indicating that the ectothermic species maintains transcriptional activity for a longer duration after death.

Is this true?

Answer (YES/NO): YES